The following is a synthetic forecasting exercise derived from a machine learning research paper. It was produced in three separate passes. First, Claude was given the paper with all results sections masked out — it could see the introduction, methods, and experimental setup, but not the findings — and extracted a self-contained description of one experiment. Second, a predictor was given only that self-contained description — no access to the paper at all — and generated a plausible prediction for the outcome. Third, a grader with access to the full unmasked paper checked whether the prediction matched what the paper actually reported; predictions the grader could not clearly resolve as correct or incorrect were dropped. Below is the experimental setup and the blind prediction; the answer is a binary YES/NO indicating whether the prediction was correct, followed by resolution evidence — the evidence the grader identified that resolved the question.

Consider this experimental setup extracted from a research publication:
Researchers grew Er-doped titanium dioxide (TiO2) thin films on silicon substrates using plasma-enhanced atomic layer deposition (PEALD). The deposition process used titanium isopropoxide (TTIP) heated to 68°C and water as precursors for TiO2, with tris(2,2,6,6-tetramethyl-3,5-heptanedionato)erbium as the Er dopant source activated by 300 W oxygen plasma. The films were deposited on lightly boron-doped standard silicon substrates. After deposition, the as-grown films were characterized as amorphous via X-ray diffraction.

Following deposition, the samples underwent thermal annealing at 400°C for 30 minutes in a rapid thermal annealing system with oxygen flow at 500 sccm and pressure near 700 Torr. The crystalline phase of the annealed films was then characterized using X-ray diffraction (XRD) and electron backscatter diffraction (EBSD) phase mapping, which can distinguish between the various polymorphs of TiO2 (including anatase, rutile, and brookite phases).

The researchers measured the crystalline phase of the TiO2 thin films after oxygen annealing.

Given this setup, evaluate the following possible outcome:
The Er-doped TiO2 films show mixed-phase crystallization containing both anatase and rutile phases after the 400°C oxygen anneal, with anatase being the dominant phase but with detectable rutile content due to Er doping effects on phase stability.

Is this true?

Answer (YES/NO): NO